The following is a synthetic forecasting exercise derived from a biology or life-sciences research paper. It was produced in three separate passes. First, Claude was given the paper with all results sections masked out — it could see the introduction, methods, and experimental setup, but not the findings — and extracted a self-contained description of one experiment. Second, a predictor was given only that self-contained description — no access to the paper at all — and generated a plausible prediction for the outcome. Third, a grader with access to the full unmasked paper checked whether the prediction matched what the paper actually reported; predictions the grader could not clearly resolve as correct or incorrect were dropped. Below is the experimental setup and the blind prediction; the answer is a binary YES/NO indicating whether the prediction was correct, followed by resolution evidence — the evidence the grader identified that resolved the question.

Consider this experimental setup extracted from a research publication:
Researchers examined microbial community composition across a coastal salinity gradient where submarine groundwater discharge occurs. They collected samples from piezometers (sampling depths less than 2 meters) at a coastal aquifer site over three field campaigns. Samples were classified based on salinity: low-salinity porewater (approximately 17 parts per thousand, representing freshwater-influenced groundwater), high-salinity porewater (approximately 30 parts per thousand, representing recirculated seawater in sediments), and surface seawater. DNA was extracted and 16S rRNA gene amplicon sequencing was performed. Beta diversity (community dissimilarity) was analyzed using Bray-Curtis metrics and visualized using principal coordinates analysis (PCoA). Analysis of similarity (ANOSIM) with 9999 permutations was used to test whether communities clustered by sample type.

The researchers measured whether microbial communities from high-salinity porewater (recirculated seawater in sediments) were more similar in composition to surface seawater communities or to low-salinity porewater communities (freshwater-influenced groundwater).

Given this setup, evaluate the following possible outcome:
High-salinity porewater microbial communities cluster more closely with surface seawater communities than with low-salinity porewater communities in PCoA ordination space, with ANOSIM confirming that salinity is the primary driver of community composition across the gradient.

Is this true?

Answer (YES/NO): YES